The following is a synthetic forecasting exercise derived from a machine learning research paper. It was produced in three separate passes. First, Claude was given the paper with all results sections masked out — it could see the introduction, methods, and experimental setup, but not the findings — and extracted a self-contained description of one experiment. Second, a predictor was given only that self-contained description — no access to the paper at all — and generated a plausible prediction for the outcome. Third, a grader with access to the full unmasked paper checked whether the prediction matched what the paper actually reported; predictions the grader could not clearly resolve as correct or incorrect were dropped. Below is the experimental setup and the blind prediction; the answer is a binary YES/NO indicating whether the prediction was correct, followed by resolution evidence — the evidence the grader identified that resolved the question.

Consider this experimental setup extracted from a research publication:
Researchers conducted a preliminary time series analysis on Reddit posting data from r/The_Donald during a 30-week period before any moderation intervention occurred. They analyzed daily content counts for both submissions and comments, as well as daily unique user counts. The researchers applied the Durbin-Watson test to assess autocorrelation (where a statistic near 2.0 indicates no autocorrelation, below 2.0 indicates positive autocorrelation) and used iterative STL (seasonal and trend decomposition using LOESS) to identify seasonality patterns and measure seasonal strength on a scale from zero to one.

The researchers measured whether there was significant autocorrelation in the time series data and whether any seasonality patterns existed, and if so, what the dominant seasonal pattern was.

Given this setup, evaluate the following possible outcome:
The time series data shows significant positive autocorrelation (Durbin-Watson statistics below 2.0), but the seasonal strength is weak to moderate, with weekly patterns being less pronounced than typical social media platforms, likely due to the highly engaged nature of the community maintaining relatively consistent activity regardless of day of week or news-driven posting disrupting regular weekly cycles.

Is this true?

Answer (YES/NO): NO